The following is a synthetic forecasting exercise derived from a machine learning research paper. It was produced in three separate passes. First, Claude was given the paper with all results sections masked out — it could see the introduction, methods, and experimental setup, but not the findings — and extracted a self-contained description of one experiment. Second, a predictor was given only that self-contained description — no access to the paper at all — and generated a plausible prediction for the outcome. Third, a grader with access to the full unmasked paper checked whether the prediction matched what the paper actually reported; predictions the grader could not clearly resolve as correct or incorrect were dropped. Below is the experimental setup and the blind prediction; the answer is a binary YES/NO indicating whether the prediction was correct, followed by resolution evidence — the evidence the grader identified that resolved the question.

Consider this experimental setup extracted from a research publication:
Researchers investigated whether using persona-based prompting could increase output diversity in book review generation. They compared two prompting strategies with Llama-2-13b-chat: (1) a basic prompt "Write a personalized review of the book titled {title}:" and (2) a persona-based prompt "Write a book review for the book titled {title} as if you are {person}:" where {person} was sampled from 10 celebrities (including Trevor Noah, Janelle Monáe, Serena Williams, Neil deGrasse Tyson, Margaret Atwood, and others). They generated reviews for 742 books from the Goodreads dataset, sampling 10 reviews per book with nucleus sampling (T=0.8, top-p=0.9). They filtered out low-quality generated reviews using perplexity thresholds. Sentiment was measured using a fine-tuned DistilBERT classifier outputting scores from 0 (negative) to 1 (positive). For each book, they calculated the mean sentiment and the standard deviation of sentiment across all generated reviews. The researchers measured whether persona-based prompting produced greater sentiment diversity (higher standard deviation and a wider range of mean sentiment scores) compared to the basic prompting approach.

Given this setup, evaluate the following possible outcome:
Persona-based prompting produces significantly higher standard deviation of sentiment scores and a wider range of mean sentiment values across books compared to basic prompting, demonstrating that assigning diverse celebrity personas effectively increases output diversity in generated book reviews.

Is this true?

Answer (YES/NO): NO